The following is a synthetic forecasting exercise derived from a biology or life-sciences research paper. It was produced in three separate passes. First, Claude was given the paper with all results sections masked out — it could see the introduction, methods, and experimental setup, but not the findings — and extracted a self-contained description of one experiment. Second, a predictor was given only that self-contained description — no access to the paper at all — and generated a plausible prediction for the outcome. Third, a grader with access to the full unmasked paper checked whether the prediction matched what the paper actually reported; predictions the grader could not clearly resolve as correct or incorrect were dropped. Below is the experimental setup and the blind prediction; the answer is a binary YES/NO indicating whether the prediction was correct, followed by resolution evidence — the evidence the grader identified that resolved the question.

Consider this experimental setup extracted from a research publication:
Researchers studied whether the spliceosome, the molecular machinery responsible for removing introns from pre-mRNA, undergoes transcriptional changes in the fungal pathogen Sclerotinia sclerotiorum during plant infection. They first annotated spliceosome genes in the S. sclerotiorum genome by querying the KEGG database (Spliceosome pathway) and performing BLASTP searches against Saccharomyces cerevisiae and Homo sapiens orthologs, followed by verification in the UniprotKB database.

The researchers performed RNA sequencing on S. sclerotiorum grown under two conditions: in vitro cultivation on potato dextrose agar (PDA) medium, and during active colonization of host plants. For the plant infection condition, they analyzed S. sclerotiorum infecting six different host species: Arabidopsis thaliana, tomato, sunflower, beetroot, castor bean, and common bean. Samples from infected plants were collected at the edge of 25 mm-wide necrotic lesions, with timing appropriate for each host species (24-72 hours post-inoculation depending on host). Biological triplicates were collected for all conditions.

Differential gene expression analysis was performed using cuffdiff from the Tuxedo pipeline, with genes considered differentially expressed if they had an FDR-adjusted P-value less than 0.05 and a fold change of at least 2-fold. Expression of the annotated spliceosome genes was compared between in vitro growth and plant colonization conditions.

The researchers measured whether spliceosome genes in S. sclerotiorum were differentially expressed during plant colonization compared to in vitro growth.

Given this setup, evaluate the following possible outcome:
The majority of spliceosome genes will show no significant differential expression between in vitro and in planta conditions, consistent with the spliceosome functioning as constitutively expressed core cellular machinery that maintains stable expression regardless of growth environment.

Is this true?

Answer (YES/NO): NO